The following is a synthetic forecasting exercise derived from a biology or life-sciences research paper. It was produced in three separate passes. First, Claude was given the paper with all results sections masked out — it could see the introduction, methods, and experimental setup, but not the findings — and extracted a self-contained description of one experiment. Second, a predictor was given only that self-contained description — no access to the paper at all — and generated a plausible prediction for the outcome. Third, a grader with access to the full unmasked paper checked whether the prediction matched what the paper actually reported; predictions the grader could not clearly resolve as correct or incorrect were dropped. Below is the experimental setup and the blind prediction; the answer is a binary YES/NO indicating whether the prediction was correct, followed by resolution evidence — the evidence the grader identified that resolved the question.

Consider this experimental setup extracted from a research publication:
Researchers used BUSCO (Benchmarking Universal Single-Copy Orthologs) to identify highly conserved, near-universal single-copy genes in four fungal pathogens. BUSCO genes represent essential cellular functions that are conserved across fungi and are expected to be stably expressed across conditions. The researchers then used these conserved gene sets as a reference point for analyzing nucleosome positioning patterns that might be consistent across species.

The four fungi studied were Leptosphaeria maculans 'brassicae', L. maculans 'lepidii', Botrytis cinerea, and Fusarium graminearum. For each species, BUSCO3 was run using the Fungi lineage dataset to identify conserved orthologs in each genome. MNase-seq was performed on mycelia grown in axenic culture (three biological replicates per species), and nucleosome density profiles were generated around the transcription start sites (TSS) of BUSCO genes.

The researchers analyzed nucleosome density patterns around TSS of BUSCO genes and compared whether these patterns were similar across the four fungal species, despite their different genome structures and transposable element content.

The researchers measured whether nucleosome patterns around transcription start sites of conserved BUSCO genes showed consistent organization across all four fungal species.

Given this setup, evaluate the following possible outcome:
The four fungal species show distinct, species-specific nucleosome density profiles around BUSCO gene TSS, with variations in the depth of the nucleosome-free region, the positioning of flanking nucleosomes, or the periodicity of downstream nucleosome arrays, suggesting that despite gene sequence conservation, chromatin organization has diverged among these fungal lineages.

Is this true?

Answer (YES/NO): NO